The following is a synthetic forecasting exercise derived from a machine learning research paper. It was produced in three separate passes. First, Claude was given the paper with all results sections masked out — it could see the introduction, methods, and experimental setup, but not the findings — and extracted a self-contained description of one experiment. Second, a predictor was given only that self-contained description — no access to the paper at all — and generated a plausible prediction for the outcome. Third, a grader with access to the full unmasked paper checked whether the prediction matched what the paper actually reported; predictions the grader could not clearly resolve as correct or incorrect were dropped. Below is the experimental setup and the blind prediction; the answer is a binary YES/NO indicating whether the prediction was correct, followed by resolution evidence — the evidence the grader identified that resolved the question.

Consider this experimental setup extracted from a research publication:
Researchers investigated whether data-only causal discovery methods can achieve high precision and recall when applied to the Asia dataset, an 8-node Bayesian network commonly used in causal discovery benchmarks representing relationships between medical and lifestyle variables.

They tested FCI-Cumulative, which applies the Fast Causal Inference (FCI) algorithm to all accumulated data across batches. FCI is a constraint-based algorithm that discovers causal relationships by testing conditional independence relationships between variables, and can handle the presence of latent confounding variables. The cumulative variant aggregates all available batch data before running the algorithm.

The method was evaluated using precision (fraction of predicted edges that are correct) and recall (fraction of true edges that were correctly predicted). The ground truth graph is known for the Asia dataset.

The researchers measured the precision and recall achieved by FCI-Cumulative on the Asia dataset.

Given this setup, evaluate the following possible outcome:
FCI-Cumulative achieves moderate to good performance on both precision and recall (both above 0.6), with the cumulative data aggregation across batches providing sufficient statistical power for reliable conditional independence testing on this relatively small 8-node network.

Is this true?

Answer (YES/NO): NO